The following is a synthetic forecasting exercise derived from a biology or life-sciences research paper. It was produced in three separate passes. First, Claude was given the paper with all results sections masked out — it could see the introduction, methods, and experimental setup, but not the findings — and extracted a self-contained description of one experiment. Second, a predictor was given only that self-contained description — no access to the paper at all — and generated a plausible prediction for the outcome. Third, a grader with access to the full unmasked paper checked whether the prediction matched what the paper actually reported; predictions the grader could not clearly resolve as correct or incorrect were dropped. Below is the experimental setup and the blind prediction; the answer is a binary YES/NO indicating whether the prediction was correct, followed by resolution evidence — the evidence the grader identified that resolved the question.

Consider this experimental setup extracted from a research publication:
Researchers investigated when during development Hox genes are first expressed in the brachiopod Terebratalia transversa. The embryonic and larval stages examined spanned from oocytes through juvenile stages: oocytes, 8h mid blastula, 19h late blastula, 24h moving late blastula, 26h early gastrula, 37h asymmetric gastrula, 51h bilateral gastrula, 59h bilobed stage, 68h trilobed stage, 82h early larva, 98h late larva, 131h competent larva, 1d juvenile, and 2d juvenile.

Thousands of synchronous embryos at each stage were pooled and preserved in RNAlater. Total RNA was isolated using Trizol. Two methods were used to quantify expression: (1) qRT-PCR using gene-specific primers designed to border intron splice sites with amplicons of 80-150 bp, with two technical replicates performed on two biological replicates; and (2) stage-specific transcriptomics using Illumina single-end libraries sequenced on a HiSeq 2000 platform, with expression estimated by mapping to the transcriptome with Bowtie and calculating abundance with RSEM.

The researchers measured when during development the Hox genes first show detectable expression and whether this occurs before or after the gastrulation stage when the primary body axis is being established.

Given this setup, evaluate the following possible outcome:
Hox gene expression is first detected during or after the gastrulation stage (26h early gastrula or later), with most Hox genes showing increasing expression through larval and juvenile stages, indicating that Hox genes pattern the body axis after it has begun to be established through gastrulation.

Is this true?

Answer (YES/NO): NO